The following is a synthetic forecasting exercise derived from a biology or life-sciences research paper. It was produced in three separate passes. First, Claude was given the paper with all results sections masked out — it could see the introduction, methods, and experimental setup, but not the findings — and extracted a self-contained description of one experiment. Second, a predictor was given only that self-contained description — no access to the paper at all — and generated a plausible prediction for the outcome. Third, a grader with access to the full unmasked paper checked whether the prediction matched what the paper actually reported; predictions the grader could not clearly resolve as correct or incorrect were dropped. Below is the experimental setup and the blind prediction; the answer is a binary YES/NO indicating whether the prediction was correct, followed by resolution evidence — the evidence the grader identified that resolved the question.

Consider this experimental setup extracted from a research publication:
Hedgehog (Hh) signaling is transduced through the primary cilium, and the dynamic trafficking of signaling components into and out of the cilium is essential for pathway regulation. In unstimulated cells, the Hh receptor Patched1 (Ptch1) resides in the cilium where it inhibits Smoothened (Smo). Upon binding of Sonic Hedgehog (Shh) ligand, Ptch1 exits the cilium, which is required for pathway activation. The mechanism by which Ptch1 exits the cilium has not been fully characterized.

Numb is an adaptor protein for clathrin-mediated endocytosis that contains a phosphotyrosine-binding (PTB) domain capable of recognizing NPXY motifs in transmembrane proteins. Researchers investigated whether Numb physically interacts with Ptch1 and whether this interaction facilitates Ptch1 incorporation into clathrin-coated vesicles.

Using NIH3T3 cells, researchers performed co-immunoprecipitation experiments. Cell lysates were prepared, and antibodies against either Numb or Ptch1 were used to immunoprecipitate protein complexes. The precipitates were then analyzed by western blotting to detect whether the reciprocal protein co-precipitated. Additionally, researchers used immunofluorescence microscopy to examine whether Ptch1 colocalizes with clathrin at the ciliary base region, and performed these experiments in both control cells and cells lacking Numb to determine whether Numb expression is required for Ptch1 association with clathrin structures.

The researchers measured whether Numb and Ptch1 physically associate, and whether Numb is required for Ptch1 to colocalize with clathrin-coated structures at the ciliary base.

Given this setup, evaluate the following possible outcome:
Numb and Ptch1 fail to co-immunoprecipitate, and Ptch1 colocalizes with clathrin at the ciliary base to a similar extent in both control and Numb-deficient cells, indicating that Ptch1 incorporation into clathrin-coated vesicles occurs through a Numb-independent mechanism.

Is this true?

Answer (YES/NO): NO